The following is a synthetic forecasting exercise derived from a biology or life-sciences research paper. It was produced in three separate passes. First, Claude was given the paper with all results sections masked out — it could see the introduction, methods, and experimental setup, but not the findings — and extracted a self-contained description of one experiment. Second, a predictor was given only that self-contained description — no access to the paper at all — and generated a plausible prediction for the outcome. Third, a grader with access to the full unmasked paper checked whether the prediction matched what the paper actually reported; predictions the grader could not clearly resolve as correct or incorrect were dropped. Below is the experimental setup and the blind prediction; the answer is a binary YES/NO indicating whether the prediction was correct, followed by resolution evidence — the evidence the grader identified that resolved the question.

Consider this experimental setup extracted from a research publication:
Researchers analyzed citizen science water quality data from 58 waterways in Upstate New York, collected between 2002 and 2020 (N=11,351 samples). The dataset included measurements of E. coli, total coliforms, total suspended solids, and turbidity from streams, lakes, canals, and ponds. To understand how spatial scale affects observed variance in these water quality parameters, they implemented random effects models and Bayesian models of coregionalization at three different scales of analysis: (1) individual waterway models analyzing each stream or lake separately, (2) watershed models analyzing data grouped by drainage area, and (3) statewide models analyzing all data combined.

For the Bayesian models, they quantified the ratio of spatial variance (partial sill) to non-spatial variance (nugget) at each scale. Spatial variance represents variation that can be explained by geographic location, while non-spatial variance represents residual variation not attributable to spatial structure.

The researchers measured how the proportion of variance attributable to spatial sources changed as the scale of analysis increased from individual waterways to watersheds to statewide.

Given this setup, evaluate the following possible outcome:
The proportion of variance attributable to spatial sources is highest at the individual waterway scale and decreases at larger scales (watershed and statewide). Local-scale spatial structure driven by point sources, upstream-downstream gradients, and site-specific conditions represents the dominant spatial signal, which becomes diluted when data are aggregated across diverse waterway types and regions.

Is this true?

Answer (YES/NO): NO